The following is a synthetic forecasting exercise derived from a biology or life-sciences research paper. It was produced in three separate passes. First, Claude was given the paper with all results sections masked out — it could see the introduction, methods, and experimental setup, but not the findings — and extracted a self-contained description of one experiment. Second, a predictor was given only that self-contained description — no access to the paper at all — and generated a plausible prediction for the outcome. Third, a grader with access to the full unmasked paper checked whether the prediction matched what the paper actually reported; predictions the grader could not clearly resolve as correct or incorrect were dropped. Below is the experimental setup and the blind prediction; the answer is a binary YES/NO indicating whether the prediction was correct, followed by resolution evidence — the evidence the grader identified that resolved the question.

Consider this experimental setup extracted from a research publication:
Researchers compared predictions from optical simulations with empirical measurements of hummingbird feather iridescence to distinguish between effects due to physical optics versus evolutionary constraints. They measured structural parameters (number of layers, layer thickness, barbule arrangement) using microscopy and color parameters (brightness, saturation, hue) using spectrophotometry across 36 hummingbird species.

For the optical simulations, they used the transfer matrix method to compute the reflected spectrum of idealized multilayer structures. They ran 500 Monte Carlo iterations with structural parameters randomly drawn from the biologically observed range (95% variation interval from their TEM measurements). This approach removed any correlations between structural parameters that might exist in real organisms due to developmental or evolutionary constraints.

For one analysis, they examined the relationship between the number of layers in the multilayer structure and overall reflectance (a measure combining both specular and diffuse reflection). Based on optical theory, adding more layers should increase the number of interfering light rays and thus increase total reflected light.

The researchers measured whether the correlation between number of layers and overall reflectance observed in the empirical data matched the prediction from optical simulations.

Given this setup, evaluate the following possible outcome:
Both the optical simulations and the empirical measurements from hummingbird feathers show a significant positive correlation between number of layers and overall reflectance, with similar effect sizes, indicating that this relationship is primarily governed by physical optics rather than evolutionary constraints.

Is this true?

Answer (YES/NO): NO